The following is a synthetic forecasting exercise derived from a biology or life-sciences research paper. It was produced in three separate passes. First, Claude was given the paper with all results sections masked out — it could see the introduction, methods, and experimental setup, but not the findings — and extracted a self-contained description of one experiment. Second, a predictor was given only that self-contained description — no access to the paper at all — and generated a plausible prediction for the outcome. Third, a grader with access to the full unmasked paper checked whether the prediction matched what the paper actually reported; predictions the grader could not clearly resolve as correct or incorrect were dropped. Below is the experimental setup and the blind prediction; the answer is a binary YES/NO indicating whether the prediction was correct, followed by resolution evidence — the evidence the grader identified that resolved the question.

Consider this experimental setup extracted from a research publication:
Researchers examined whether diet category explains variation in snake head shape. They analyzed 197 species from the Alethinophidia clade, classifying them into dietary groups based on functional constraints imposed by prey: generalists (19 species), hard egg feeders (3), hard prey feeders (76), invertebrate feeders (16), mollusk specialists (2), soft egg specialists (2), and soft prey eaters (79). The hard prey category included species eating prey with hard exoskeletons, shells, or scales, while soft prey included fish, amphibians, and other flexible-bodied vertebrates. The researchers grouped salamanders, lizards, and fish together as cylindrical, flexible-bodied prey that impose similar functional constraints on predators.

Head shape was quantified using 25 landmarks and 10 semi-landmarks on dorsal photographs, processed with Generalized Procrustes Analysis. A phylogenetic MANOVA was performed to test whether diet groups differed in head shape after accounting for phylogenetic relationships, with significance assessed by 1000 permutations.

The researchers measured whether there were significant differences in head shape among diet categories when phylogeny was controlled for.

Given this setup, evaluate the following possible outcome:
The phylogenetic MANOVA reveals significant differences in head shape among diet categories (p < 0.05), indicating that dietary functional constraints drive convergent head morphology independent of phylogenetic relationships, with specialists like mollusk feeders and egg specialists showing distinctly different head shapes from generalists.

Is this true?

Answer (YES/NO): NO